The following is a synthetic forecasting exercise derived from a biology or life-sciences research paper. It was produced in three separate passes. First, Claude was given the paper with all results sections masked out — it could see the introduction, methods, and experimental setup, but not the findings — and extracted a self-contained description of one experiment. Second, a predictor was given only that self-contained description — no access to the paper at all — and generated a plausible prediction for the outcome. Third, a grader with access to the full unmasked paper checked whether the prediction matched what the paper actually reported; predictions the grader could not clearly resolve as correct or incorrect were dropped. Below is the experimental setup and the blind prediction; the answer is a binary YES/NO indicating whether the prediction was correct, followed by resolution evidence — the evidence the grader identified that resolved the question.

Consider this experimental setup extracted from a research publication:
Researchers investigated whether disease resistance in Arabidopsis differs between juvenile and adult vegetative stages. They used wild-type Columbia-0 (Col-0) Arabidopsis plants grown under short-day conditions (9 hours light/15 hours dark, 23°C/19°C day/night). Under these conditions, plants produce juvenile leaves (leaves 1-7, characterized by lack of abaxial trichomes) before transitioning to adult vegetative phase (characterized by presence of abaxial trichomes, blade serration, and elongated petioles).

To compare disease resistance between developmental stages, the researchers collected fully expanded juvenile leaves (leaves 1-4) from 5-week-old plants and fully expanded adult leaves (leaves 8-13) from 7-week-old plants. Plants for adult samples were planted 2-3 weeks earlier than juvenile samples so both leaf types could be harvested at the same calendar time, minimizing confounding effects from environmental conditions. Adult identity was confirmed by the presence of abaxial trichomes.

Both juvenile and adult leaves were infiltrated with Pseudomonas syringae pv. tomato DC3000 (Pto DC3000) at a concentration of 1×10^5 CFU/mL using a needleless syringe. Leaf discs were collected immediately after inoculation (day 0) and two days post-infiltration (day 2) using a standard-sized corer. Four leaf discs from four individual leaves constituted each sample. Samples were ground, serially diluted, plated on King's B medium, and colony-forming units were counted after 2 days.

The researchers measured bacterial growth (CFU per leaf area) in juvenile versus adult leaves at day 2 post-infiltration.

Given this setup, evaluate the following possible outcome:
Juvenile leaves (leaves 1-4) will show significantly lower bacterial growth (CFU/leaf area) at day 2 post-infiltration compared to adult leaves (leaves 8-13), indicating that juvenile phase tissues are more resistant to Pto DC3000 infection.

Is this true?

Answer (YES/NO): NO